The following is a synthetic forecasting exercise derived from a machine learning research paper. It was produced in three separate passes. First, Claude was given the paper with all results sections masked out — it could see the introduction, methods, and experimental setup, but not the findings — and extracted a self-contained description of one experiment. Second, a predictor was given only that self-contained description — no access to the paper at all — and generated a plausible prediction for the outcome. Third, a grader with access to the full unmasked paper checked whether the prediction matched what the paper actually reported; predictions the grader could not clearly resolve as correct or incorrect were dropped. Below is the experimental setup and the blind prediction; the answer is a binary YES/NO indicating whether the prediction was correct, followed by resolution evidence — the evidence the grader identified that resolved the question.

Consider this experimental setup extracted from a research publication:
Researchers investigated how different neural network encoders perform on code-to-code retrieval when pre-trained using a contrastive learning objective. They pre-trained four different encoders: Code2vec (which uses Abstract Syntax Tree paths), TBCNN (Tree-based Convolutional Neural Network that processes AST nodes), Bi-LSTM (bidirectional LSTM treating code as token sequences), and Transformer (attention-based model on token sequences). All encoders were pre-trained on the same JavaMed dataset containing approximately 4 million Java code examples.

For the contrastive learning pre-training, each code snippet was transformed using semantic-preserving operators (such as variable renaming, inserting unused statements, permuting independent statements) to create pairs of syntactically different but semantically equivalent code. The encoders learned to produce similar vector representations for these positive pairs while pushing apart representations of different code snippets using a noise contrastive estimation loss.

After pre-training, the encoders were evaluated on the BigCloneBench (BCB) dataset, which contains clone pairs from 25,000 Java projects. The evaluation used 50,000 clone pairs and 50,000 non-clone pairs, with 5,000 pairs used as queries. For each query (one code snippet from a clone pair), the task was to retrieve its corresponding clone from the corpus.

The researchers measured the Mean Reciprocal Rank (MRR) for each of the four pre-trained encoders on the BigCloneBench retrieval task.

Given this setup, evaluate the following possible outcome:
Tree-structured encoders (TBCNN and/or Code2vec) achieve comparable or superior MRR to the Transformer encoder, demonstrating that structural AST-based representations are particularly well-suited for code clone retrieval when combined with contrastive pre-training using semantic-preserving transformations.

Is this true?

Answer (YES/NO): YES